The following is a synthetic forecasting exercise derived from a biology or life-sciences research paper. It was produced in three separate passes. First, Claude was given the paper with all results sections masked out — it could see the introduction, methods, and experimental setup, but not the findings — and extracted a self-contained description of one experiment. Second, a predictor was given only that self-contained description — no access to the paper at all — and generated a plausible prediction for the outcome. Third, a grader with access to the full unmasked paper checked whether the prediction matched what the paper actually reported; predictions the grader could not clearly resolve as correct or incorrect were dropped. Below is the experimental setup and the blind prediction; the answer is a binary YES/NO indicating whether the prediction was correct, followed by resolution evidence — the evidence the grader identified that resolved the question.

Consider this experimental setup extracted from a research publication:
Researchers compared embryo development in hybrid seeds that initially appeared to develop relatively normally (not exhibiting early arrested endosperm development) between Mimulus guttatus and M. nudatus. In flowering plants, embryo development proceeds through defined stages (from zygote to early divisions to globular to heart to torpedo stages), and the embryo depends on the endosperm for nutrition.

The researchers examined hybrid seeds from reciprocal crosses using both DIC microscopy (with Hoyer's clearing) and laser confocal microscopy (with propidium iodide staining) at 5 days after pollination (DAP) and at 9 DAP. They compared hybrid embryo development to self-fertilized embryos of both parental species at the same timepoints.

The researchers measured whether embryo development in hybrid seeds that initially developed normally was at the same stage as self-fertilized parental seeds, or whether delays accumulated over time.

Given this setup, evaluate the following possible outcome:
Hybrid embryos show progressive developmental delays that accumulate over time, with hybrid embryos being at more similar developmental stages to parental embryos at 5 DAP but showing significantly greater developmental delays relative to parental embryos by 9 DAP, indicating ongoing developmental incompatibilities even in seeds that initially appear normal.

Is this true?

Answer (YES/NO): YES